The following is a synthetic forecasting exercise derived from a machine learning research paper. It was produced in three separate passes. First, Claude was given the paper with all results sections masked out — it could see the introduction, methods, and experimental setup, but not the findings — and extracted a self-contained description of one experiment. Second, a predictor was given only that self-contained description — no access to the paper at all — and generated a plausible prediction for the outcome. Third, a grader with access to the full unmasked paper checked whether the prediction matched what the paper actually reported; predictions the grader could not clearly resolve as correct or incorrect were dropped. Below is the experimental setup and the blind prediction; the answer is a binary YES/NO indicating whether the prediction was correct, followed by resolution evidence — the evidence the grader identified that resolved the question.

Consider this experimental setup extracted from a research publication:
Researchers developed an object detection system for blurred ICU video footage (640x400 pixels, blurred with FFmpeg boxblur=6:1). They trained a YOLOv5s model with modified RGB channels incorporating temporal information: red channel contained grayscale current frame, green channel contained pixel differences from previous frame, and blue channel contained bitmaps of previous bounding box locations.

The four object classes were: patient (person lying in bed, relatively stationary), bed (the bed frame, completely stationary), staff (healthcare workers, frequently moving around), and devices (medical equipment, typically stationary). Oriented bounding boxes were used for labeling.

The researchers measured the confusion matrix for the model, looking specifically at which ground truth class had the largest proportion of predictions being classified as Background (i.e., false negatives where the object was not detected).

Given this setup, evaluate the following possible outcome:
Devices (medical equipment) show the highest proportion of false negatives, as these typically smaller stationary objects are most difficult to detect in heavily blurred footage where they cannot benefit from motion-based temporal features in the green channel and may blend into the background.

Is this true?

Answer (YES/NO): NO